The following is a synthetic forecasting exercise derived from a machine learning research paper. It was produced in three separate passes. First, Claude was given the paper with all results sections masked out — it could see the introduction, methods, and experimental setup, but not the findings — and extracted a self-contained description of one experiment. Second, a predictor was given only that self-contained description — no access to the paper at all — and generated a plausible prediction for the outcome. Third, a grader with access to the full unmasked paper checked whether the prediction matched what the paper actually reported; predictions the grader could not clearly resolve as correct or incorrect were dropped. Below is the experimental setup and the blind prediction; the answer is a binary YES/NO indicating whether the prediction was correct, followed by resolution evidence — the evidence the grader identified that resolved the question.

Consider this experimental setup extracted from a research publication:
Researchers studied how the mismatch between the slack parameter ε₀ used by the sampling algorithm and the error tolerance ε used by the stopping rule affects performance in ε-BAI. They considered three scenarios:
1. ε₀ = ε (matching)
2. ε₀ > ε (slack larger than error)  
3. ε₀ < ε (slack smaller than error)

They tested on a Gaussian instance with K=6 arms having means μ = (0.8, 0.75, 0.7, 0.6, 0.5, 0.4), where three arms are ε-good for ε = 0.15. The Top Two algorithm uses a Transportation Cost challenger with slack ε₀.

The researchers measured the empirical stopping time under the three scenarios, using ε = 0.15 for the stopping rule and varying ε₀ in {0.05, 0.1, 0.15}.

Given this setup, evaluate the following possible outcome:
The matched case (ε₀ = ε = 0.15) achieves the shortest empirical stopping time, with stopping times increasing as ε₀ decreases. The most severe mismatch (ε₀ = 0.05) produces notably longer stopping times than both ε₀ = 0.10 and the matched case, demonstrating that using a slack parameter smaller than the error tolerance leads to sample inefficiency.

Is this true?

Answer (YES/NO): YES